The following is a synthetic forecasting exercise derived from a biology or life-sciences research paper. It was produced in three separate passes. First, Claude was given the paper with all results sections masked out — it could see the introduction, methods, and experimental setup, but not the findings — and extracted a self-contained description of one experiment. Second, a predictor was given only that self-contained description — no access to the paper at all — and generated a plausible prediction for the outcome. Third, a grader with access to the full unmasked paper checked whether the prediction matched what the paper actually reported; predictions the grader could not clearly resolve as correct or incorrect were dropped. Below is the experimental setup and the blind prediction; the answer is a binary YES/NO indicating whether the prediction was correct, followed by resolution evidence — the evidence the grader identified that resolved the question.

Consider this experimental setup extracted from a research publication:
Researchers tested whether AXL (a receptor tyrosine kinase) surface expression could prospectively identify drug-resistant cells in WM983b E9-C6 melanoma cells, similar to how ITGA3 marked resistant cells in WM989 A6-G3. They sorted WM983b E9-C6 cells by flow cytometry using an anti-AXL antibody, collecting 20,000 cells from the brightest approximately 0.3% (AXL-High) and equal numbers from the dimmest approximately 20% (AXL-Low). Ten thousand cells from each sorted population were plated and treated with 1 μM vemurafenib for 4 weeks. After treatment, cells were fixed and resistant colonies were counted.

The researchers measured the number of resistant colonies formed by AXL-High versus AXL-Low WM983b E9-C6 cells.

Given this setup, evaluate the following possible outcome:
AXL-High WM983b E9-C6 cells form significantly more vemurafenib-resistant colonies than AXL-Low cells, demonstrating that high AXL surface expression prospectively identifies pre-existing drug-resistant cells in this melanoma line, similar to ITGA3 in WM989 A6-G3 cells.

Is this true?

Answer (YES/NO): YES